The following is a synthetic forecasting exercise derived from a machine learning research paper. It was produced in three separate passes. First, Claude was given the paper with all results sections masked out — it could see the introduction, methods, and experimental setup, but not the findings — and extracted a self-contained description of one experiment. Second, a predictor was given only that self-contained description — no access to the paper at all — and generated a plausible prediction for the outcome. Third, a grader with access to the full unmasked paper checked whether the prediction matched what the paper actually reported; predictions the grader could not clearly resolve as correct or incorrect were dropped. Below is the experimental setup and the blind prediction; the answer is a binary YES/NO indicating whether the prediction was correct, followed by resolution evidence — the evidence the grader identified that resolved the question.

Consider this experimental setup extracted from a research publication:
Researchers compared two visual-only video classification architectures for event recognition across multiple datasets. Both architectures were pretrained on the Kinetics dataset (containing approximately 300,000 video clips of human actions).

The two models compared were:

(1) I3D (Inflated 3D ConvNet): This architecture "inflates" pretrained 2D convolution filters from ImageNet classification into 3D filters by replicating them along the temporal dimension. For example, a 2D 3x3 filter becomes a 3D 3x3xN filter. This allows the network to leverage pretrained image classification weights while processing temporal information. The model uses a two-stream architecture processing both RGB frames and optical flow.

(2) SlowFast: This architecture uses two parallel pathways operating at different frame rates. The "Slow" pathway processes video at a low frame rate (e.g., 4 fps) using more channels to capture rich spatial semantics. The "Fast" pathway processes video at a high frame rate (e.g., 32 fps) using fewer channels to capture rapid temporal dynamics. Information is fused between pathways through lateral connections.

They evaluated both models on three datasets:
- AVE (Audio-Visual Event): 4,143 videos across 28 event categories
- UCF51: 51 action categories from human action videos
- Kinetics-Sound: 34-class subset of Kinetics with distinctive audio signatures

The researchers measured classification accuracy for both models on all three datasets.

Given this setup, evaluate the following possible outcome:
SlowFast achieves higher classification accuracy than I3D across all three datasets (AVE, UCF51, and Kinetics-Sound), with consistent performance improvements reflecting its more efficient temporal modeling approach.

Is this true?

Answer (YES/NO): YES